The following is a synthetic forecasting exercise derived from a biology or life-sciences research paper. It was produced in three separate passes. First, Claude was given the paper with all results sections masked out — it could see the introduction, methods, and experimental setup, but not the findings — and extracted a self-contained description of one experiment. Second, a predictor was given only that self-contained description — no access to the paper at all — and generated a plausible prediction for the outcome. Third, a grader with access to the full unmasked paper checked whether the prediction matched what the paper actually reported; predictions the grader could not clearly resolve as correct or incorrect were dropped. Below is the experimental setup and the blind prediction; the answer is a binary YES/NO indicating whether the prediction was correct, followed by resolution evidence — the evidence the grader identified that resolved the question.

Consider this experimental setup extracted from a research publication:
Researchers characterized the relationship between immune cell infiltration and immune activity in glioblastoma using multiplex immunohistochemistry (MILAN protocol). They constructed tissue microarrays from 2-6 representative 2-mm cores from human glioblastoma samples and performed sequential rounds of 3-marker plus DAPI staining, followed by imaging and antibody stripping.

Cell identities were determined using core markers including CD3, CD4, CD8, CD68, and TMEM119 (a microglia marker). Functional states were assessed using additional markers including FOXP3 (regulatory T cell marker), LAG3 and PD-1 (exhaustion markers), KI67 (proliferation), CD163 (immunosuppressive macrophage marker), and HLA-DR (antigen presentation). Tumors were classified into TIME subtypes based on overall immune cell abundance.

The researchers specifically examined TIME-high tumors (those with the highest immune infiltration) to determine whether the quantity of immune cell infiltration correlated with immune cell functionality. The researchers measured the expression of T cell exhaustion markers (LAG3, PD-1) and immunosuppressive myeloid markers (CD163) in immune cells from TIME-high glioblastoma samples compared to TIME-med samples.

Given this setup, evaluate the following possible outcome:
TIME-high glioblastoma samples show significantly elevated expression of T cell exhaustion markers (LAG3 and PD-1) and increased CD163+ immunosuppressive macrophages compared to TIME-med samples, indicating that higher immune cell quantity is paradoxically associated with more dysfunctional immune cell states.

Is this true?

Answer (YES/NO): NO